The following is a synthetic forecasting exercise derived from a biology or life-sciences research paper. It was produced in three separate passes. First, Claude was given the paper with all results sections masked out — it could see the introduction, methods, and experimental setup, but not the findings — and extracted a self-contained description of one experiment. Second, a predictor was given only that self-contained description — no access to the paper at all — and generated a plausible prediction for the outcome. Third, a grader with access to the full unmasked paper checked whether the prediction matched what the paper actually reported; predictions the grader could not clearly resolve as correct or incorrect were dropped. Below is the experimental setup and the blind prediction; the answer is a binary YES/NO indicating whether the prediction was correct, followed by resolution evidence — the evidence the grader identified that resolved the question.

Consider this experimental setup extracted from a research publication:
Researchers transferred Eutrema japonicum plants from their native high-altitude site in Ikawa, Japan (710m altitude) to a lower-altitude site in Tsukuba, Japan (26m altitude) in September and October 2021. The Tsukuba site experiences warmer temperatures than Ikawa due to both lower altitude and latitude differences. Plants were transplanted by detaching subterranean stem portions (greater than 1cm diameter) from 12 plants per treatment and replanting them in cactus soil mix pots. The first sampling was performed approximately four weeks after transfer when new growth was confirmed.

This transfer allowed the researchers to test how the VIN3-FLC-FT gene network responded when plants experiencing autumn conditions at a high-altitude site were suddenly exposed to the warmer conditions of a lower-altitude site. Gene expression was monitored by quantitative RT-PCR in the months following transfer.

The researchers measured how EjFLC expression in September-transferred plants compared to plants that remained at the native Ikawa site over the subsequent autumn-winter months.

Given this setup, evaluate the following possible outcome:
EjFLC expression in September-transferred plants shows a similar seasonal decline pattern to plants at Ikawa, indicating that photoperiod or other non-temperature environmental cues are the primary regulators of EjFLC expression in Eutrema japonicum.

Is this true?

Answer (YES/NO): NO